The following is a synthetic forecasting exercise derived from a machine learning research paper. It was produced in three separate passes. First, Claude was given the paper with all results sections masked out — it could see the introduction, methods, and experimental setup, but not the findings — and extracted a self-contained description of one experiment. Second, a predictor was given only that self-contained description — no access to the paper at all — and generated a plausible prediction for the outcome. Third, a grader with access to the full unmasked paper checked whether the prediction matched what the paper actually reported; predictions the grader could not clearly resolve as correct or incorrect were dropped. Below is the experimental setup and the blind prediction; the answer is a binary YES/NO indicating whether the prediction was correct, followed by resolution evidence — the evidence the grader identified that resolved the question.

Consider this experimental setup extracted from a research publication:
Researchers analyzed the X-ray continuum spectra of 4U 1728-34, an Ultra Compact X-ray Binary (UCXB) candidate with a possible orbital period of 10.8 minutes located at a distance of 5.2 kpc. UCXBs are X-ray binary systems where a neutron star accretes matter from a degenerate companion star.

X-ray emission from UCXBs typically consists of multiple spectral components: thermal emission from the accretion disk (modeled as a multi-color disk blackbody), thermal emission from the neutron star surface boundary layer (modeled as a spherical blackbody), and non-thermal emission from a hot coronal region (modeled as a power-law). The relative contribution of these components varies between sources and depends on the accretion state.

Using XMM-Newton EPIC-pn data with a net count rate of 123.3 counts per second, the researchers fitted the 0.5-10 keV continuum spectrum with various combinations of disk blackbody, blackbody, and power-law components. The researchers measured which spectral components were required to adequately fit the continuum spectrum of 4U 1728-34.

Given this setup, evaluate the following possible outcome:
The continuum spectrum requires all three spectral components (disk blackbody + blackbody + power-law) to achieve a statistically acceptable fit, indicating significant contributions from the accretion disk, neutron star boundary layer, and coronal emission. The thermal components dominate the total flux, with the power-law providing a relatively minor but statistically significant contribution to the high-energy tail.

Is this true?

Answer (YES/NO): NO